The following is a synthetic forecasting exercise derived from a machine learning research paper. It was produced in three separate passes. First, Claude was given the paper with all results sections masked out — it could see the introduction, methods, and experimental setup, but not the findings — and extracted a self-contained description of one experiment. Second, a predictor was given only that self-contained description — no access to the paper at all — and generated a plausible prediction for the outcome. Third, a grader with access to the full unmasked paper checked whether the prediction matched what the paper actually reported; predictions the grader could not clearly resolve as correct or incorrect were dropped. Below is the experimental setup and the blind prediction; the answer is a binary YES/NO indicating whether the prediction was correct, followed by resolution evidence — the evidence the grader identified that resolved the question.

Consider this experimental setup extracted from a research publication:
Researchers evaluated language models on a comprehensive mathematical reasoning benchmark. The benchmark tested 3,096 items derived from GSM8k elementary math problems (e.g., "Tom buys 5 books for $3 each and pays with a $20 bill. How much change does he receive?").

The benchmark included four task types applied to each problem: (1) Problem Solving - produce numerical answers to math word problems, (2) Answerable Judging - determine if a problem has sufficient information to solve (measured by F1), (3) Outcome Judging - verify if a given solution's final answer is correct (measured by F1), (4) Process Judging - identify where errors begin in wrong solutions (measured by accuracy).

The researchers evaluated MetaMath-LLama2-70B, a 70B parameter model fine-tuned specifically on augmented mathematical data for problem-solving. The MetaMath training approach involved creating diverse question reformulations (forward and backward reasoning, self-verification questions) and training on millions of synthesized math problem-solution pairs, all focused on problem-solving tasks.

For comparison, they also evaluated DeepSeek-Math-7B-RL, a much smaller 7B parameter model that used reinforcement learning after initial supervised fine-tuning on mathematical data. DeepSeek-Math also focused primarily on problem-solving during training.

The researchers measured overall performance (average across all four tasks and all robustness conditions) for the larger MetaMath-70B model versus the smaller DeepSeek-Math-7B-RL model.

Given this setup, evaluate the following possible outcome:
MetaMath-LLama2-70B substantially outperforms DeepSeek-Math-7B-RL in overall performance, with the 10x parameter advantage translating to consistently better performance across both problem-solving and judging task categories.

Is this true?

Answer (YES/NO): NO